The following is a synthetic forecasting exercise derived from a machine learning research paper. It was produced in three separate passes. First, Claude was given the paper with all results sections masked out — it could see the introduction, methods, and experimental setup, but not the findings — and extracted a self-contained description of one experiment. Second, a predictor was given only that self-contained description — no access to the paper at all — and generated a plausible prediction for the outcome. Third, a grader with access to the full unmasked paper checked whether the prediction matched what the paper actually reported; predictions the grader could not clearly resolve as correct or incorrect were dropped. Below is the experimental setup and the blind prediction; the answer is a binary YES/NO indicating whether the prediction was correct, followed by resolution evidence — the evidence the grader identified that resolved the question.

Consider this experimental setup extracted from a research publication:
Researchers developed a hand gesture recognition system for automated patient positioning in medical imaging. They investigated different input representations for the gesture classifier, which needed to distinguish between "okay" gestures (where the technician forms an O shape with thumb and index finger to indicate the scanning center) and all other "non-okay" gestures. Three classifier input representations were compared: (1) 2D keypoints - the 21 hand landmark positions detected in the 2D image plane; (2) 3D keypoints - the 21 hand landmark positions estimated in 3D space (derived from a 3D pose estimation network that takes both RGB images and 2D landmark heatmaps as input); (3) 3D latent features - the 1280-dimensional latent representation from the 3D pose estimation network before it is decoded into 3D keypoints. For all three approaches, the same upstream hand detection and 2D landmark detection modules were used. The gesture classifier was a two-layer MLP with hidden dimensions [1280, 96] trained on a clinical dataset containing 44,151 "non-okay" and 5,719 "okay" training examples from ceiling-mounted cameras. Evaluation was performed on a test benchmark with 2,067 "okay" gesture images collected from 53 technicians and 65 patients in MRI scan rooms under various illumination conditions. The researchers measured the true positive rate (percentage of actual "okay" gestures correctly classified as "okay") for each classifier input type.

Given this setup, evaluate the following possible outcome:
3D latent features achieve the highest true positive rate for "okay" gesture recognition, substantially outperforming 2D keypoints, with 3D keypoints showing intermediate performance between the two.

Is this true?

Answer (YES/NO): NO